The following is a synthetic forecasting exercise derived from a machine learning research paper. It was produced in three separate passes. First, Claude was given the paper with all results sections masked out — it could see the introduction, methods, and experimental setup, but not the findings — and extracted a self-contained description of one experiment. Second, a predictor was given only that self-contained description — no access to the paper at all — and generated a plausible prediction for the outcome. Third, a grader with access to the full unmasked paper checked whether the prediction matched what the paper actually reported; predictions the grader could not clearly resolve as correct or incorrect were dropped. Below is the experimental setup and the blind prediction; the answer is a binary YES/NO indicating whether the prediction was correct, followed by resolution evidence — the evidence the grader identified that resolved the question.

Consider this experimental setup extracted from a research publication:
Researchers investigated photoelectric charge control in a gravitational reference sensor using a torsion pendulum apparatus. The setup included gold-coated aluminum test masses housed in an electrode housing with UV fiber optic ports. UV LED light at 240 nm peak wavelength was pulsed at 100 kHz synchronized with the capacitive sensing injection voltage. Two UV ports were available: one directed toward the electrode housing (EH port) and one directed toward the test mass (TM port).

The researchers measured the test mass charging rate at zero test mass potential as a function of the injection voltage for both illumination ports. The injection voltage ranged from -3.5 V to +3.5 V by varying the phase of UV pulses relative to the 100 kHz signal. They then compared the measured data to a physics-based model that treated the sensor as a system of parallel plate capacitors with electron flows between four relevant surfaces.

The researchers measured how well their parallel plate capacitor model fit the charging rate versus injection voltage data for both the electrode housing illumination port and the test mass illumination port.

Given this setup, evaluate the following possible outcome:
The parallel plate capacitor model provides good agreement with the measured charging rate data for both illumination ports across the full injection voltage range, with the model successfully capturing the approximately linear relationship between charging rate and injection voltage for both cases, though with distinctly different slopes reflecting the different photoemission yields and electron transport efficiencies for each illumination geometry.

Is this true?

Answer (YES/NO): NO